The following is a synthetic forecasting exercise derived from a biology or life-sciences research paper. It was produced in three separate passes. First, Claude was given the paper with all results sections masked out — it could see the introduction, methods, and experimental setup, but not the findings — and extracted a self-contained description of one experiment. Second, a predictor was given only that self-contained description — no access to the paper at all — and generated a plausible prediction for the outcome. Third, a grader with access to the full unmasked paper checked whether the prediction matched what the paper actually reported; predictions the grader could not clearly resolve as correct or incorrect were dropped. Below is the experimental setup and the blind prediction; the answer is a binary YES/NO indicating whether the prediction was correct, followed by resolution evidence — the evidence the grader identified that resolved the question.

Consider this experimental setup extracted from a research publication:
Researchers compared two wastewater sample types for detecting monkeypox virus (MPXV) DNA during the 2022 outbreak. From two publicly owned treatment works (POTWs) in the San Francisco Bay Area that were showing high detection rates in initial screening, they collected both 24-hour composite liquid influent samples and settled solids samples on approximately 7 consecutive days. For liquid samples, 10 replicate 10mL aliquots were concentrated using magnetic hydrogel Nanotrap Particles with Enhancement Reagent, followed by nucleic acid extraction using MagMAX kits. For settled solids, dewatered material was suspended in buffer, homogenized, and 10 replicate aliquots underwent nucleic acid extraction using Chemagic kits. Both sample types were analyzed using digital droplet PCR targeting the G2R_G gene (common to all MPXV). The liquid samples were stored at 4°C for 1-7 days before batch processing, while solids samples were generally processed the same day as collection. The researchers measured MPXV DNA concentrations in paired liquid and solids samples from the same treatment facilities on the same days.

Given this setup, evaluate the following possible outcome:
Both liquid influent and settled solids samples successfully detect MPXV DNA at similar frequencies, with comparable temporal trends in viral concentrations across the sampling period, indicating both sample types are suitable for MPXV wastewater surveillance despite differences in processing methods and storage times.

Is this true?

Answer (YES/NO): NO